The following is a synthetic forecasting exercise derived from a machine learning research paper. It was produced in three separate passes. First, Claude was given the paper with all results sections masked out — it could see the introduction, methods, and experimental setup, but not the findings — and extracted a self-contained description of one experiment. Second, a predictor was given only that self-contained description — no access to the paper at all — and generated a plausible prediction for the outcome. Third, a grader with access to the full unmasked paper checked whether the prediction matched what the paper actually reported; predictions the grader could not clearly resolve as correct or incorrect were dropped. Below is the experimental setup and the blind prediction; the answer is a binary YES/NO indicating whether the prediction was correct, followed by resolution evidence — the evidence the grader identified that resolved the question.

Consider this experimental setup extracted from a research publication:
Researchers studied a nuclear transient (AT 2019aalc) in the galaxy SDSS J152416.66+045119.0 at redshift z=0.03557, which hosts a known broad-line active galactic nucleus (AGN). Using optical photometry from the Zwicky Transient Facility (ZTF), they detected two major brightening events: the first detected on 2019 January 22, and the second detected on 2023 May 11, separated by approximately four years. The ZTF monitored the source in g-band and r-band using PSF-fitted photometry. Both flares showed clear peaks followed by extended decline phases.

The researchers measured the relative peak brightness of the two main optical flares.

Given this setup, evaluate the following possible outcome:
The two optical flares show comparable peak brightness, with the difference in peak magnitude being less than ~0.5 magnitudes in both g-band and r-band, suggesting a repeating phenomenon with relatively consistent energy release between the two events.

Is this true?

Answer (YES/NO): NO